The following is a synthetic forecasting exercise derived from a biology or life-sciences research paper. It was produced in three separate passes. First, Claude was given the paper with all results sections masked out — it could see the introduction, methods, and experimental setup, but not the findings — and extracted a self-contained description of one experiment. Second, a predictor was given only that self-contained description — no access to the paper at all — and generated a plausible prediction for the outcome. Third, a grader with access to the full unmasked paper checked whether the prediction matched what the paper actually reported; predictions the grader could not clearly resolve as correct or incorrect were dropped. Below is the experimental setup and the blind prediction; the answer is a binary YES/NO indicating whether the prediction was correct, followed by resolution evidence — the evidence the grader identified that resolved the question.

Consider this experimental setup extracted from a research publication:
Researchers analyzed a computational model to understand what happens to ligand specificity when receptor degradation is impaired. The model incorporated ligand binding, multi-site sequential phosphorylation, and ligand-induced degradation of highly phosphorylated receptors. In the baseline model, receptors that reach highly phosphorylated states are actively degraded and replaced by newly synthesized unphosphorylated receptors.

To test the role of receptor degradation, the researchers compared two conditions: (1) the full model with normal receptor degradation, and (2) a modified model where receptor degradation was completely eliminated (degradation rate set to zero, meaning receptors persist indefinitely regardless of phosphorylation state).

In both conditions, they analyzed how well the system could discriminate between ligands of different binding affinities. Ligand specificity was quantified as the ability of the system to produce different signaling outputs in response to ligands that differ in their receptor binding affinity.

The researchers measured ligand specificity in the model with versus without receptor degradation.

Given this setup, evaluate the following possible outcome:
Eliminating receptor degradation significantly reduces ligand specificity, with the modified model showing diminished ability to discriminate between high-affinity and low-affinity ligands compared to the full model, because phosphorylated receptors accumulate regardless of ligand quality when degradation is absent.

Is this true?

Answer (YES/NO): YES